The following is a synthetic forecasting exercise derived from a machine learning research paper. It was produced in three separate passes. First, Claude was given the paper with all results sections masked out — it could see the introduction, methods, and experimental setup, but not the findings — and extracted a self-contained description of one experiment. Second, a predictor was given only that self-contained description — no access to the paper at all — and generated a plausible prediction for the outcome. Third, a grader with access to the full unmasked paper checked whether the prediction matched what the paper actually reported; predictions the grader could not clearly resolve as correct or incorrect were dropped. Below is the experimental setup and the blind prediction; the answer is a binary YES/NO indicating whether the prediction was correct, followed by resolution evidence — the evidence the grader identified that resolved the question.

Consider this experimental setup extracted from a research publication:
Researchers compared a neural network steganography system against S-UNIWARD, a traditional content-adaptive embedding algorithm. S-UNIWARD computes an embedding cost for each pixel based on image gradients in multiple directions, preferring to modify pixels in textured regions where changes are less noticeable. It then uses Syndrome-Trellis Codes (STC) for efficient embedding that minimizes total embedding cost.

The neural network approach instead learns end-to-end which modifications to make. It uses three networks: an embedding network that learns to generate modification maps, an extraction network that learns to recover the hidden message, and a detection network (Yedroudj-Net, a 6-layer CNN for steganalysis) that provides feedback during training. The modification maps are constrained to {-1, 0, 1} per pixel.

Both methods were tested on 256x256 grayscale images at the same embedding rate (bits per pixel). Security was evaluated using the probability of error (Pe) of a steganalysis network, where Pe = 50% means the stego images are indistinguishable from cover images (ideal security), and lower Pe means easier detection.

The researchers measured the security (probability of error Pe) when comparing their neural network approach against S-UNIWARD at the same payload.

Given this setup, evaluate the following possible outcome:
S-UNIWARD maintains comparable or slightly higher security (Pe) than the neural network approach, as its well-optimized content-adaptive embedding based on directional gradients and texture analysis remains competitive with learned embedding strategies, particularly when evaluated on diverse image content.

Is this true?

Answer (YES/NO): NO